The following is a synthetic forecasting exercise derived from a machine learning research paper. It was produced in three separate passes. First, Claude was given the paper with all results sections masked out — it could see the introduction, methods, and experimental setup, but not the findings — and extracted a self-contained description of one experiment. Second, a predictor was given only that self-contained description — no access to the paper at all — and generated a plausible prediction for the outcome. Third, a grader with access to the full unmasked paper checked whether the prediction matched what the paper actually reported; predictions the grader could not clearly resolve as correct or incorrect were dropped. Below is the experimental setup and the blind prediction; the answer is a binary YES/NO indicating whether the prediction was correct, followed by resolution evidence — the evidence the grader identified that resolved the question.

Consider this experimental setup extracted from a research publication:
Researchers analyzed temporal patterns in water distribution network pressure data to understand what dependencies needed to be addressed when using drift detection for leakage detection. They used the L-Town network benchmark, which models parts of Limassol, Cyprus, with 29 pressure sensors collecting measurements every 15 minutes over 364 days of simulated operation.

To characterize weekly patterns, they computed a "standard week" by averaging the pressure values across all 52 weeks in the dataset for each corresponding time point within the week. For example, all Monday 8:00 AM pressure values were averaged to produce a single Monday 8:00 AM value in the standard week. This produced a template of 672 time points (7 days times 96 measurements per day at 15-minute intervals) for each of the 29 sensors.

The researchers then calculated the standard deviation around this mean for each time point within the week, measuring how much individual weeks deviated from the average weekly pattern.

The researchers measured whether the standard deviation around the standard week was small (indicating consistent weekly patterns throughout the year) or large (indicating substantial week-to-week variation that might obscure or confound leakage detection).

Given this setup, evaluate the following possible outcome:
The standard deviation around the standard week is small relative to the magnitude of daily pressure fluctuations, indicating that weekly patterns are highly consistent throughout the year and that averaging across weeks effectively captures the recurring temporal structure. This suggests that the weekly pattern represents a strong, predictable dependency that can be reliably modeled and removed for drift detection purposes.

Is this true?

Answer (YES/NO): YES